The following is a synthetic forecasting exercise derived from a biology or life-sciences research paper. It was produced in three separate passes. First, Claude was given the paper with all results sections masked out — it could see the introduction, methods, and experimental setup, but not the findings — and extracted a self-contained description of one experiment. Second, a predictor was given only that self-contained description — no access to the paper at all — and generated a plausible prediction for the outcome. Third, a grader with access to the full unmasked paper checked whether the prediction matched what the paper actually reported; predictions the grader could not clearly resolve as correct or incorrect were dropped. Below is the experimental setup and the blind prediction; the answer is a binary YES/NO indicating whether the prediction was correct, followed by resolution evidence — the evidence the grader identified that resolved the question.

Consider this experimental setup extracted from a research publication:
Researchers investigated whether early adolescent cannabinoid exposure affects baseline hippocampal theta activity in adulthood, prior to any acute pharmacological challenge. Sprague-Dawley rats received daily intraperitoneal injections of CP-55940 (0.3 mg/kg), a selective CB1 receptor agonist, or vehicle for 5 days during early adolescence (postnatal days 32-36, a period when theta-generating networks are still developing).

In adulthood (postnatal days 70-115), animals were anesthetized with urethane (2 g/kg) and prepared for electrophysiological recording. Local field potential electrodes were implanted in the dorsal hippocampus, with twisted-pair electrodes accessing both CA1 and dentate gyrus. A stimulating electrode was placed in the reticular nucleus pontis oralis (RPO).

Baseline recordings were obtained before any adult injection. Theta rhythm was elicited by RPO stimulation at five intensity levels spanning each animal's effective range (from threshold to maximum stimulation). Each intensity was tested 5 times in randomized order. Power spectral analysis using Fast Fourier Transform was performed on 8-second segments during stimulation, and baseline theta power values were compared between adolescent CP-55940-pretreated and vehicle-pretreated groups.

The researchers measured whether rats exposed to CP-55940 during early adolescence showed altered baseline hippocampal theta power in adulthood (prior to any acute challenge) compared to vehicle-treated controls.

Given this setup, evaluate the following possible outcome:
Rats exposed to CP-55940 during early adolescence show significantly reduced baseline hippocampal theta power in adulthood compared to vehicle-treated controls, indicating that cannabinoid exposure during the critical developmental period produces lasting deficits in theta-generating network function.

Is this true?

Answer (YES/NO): NO